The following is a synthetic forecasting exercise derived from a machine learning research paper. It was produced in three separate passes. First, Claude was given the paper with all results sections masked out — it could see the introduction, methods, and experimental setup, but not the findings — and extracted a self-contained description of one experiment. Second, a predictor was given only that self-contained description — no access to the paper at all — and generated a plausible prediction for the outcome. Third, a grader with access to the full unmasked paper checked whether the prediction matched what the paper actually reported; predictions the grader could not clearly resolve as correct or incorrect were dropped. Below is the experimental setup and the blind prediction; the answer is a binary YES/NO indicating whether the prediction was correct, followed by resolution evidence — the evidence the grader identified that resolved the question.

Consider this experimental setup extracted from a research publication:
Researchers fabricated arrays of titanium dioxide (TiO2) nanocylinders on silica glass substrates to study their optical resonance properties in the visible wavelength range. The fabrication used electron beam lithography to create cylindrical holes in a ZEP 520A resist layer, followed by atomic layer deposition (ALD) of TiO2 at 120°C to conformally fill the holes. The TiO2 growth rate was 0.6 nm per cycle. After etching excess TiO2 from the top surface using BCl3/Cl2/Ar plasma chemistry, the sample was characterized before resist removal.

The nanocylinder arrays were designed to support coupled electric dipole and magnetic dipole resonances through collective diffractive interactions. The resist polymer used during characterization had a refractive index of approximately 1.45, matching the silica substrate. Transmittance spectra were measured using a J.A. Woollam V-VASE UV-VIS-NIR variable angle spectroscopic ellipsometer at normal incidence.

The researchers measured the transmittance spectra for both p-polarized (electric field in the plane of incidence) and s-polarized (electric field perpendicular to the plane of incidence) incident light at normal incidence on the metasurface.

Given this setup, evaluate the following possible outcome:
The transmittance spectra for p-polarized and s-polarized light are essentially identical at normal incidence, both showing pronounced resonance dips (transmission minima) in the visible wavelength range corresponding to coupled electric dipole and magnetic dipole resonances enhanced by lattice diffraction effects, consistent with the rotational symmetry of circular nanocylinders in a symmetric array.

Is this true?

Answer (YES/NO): YES